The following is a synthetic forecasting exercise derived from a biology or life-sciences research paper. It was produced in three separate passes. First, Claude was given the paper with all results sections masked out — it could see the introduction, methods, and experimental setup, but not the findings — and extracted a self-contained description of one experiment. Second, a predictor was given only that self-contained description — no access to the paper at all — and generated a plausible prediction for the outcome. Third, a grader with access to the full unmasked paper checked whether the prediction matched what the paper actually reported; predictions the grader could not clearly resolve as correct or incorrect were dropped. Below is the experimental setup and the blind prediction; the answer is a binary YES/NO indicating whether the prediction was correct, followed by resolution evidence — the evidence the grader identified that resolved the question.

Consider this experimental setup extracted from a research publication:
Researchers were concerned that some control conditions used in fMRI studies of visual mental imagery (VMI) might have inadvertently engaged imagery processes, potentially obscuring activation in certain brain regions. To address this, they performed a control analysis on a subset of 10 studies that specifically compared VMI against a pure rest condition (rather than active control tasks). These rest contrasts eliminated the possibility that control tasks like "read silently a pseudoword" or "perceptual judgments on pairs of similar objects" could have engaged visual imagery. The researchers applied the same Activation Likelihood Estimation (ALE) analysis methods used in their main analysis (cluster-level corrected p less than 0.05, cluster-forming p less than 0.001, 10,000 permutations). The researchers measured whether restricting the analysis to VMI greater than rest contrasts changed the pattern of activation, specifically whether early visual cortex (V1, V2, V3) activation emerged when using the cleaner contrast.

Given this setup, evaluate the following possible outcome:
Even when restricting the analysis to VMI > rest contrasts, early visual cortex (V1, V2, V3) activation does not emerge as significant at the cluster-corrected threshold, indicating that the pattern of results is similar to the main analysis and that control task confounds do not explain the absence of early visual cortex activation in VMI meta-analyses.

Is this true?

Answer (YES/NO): YES